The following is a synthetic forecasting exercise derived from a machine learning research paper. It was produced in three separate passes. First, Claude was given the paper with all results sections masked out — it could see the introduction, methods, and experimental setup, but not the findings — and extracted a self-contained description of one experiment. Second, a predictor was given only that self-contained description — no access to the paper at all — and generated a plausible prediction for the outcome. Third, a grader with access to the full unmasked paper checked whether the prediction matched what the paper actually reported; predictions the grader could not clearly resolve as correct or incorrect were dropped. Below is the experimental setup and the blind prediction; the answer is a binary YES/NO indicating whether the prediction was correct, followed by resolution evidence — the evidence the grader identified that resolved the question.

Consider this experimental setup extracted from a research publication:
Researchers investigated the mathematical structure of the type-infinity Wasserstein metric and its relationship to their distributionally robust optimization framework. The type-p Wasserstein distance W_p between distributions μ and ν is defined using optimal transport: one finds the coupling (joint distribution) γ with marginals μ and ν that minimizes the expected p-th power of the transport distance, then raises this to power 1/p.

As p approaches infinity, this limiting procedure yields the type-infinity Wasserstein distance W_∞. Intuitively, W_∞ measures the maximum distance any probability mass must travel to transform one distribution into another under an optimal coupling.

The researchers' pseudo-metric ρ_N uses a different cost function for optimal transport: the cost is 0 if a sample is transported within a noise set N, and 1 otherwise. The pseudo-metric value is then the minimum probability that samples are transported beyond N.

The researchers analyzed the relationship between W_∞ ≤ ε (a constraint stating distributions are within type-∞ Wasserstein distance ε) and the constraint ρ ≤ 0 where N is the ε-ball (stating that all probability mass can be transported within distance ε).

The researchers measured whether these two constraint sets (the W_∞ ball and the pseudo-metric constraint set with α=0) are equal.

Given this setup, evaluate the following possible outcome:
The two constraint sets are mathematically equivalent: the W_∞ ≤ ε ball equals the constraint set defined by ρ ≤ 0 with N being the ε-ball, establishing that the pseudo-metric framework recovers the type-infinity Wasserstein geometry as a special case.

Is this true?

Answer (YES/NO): YES